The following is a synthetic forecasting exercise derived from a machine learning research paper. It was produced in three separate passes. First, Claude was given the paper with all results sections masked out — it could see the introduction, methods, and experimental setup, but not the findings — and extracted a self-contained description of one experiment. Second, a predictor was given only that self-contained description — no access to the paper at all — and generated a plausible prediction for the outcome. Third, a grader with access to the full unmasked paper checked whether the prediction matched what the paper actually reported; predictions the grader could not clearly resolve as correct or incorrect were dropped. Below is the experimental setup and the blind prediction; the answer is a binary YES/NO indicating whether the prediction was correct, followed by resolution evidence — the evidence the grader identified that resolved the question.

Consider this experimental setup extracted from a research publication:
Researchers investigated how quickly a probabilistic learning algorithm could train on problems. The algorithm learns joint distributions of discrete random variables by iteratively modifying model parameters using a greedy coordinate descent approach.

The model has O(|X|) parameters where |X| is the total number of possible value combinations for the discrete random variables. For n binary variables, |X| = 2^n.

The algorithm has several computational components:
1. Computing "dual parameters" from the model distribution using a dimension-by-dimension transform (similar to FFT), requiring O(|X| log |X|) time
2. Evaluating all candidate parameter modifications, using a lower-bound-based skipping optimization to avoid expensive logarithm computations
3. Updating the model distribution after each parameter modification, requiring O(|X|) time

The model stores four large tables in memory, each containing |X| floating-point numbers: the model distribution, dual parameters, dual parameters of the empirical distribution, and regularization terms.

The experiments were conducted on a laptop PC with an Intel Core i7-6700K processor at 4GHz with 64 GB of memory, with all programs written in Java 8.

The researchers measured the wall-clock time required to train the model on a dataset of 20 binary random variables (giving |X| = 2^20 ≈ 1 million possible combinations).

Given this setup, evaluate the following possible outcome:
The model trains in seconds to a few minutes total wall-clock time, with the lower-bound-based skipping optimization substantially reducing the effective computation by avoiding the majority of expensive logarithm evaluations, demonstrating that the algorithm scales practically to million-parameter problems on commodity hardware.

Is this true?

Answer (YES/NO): YES